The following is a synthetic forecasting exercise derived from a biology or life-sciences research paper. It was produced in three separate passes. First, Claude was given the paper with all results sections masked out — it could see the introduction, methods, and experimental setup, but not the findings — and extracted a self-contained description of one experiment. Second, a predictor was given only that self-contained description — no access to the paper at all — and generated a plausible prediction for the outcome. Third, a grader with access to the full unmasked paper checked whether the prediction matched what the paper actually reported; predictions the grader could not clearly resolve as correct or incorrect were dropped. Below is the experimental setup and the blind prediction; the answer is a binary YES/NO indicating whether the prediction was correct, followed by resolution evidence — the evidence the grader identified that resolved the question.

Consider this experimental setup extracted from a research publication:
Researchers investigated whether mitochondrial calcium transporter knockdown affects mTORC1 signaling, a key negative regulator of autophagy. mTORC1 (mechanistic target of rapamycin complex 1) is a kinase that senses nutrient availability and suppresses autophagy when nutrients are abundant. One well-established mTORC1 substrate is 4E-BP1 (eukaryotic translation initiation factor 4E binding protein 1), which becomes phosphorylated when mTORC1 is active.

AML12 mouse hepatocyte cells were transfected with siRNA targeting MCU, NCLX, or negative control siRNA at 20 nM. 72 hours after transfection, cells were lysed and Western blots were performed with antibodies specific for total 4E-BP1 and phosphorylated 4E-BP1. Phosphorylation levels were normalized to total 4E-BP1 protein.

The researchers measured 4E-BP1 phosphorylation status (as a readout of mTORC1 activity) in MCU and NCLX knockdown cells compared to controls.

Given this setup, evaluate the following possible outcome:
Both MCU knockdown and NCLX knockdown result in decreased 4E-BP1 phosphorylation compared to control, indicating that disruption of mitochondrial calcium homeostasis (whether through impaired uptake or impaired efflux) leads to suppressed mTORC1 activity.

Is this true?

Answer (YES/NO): NO